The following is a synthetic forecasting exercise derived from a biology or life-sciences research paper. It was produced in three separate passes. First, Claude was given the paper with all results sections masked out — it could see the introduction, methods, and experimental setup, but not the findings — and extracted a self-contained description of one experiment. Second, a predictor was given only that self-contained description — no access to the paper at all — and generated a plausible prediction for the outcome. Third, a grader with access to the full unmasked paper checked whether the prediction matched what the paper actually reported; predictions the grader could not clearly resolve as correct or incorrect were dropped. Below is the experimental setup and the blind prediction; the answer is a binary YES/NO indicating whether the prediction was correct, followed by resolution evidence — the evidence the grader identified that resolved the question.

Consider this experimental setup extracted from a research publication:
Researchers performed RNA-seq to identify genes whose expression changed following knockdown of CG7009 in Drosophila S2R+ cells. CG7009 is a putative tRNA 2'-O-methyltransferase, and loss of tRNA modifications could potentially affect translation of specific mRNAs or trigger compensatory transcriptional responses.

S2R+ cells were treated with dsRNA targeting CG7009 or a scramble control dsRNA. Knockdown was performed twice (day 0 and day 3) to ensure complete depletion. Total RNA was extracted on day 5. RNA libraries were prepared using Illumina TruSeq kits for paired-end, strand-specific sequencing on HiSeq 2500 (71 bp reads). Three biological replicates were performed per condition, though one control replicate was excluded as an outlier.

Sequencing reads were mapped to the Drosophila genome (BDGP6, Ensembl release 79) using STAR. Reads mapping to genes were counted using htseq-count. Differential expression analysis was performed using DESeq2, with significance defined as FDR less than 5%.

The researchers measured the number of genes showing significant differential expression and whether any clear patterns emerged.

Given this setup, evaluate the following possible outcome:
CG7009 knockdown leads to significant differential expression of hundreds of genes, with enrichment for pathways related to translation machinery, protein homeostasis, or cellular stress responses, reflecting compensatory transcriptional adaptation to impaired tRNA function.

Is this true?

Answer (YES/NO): NO